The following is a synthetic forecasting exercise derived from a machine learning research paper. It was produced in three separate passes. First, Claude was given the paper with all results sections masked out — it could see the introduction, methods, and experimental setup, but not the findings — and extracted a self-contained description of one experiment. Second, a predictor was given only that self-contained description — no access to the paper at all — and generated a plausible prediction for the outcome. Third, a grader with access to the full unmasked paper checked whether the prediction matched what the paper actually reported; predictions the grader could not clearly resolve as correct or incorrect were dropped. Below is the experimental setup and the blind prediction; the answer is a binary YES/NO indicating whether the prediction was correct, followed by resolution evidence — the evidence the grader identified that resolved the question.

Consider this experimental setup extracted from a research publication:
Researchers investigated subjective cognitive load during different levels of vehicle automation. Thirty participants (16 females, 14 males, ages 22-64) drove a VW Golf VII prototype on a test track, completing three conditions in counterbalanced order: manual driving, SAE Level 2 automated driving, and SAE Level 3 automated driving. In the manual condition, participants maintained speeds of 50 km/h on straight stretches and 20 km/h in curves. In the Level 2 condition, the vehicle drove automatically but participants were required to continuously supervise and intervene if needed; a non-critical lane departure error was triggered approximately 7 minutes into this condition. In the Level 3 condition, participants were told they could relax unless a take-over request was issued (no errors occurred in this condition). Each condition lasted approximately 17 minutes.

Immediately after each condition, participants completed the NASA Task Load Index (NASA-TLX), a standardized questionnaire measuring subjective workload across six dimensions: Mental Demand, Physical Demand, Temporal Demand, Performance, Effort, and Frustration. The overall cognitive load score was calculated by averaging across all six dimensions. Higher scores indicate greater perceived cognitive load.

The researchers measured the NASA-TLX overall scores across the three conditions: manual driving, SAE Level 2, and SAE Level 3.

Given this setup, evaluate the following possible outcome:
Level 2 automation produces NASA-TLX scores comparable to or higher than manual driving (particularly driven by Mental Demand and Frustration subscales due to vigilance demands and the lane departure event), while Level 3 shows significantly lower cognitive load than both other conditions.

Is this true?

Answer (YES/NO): YES